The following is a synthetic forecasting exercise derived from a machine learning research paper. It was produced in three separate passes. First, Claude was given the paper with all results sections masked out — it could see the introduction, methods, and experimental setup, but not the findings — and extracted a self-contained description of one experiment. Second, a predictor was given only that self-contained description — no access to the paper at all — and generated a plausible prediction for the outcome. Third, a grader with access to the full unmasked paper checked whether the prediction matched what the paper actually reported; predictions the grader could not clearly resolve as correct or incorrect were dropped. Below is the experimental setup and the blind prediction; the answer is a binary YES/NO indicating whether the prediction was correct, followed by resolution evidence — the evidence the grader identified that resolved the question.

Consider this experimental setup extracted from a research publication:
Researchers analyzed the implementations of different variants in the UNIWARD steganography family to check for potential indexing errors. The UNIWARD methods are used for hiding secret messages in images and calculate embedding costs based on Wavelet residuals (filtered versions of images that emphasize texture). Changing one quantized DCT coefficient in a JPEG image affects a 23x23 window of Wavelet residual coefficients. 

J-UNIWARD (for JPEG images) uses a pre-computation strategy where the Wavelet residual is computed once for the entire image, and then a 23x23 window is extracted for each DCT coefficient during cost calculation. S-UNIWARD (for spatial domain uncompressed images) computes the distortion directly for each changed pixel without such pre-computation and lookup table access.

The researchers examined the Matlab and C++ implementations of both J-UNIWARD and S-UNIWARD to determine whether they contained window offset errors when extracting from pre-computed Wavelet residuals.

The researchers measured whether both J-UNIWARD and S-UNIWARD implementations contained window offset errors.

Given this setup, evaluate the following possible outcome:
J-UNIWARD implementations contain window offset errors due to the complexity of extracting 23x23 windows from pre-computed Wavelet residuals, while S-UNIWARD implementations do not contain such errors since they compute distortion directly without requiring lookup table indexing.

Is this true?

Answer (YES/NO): YES